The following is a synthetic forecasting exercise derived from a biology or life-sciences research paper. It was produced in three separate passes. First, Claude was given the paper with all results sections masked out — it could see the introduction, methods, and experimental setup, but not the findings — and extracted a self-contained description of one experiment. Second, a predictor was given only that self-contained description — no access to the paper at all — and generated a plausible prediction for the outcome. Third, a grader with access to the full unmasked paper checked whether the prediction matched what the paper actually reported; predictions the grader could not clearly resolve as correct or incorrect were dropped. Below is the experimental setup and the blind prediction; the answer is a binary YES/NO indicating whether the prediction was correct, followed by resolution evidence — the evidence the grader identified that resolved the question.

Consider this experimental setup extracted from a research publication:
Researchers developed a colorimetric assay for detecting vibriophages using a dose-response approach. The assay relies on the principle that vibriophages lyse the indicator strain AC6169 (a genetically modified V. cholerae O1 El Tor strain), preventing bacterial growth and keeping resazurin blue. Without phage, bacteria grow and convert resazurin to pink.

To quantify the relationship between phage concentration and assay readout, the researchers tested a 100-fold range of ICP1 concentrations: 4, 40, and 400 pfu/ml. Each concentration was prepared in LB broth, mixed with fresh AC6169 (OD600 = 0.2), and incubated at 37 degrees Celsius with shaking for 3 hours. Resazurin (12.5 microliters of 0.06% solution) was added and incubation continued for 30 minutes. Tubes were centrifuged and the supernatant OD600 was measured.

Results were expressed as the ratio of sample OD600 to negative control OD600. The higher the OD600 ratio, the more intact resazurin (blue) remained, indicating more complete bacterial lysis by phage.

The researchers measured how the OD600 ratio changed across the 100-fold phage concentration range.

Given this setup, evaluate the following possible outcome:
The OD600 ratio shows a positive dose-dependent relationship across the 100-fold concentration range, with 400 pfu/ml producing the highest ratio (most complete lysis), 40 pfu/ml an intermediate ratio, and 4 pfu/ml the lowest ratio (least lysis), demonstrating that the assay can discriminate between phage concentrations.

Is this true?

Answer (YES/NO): NO